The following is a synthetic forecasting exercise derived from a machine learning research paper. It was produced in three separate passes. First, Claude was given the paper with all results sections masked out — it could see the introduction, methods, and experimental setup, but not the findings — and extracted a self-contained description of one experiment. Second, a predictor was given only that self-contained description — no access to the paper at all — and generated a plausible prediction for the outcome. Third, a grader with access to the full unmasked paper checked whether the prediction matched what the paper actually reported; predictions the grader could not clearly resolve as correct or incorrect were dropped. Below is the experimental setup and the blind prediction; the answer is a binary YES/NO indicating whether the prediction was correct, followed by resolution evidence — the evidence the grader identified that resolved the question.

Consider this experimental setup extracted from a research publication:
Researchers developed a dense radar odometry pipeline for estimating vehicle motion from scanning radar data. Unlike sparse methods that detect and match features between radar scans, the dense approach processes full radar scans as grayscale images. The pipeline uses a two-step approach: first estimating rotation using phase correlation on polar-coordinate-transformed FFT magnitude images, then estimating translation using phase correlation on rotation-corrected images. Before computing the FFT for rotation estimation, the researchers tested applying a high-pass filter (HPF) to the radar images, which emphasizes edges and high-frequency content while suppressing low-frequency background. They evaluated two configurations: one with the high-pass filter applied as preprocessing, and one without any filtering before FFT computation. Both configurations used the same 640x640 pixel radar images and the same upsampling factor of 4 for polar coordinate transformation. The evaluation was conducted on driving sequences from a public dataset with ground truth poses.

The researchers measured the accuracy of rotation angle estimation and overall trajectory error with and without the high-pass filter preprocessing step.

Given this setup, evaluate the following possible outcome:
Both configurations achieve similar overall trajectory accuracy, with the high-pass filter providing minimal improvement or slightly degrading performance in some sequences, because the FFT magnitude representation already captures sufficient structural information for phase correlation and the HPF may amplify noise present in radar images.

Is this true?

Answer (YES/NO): NO